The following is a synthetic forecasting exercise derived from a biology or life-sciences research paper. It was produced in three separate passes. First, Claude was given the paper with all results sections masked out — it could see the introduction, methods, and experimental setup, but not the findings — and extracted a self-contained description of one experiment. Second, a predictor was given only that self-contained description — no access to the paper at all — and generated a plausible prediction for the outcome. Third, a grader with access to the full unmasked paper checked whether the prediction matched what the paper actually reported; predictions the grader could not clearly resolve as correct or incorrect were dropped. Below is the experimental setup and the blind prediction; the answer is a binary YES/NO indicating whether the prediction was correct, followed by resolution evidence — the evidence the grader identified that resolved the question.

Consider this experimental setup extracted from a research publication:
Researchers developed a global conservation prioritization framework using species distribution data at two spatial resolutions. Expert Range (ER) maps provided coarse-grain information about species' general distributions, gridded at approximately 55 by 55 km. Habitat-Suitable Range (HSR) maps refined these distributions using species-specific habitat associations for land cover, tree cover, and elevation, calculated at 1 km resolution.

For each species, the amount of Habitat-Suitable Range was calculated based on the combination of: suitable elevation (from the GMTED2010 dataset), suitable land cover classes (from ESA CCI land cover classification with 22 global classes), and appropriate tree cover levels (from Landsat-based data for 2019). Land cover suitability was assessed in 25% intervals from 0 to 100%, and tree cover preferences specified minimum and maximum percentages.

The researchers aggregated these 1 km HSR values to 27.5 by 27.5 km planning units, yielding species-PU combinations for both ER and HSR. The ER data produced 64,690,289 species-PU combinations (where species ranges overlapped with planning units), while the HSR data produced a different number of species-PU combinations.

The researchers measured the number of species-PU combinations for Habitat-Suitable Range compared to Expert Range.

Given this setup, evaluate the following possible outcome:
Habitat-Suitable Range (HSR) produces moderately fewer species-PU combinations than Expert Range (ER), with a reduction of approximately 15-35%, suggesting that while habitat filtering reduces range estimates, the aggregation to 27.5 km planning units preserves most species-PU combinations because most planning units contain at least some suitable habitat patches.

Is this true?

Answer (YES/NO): YES